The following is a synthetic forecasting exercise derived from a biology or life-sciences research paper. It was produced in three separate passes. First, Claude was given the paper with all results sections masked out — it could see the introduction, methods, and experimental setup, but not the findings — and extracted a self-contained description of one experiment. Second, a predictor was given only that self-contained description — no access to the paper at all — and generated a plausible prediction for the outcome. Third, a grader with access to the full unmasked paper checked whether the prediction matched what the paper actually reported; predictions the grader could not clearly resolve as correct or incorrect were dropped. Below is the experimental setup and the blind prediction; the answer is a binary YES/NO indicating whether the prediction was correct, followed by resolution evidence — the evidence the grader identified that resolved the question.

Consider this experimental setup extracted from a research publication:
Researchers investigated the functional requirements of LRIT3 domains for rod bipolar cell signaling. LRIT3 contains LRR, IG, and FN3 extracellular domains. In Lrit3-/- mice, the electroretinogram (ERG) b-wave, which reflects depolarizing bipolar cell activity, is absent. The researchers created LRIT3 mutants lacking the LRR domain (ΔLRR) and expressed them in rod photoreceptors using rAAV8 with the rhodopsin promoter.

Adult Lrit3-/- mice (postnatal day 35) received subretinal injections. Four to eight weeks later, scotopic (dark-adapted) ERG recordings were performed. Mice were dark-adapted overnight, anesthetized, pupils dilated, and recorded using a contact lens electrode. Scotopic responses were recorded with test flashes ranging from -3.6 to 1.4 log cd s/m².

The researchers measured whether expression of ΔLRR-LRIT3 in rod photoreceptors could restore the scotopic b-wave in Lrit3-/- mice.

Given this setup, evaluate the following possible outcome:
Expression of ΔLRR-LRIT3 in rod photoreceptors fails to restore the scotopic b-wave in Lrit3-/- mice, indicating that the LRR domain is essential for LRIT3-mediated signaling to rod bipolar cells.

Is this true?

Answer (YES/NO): YES